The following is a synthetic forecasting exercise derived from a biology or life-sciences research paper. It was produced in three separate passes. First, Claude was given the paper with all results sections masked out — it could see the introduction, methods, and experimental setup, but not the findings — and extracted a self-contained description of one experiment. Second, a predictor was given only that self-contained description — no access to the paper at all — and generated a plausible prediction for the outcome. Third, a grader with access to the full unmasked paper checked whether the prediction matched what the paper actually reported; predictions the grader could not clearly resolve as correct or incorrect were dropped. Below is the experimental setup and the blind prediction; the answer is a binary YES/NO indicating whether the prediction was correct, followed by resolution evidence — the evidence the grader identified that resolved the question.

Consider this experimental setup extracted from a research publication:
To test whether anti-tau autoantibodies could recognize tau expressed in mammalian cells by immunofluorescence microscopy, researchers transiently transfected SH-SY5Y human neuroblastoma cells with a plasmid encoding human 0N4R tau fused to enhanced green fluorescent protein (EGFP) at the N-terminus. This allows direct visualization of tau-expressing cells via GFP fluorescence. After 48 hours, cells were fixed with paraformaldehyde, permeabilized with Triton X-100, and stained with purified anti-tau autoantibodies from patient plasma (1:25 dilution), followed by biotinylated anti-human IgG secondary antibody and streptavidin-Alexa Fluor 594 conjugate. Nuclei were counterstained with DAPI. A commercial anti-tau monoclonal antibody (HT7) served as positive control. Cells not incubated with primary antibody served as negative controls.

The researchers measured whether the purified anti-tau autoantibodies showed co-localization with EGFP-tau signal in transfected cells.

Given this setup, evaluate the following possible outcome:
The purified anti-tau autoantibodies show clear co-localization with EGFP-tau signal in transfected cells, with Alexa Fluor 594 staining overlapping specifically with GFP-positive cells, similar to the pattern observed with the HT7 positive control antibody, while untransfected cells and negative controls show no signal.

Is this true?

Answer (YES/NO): YES